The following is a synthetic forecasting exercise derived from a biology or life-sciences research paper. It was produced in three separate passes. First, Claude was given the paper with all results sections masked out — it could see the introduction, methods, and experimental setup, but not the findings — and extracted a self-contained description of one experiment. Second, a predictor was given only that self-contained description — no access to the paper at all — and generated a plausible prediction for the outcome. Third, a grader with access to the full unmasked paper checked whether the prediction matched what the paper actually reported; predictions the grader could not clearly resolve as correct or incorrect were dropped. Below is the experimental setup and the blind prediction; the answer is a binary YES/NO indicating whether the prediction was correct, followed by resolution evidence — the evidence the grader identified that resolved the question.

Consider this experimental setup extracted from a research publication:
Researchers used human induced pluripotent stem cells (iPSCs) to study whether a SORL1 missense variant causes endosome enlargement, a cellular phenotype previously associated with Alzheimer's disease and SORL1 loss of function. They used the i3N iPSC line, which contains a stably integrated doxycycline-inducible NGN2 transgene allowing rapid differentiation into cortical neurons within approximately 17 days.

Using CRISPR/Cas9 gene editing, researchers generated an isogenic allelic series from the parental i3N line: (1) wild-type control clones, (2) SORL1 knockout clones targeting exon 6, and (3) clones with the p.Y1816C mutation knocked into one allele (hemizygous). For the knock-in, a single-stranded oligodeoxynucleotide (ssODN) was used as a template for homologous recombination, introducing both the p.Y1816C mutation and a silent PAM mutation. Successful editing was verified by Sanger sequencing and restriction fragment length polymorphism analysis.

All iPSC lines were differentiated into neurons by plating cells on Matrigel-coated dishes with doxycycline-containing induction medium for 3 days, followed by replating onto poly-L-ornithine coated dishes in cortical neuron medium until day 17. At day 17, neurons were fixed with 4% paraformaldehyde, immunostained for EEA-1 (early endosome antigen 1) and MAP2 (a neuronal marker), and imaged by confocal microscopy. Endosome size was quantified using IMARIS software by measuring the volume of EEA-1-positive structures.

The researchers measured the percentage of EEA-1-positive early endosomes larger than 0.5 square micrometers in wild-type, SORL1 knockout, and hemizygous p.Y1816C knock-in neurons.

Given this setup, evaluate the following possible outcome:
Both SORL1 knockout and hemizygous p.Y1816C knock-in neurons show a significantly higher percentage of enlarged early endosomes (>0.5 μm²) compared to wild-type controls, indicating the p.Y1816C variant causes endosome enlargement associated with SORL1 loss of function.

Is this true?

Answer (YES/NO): YES